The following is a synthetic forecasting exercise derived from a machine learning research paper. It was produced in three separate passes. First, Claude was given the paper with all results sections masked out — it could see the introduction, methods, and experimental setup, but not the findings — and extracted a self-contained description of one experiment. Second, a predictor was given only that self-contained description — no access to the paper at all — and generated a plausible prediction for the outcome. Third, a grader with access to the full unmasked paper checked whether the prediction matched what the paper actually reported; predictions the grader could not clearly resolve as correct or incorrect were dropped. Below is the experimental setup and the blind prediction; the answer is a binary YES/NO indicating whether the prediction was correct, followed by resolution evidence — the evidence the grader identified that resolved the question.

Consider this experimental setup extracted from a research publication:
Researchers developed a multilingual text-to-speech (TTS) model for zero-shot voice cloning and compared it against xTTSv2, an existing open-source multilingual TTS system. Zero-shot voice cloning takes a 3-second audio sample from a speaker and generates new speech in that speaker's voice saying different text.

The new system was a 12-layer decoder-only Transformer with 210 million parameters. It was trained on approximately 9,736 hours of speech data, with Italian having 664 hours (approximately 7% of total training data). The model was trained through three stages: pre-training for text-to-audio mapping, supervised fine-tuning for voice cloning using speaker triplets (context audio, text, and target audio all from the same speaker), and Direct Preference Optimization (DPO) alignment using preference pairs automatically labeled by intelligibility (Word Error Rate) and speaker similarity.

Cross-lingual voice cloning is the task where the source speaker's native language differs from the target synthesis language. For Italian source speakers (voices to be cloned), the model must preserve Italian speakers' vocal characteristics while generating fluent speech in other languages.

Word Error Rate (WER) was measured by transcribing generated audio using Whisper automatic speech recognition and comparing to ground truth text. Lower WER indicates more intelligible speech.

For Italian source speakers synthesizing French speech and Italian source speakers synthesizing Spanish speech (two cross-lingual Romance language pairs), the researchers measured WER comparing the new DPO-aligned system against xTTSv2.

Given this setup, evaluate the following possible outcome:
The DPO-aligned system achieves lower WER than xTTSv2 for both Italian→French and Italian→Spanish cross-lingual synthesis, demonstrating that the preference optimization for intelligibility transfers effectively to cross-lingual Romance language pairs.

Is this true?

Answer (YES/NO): NO